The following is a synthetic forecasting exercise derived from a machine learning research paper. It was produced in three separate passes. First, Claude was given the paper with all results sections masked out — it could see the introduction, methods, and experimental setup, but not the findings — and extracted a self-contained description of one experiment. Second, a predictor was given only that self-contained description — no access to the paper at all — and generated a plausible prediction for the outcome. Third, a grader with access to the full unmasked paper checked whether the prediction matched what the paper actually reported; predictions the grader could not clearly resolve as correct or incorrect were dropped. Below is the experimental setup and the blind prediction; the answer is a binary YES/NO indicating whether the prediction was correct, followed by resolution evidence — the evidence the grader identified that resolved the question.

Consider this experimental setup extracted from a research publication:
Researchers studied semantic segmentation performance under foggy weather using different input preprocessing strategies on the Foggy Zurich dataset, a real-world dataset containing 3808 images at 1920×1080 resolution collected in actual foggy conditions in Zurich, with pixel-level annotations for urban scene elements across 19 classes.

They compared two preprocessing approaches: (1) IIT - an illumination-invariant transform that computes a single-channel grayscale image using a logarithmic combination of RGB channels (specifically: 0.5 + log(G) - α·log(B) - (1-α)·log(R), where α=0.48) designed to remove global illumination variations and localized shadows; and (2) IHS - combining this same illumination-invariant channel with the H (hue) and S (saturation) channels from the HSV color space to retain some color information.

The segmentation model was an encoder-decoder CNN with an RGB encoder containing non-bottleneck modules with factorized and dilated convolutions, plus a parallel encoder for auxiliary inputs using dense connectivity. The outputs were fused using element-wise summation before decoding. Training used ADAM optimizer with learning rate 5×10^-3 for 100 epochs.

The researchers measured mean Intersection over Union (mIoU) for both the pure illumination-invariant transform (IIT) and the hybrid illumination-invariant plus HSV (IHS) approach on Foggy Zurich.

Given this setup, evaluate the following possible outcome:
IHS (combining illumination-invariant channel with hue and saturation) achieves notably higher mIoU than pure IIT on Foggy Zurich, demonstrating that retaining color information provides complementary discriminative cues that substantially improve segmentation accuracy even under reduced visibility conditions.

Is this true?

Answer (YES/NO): NO